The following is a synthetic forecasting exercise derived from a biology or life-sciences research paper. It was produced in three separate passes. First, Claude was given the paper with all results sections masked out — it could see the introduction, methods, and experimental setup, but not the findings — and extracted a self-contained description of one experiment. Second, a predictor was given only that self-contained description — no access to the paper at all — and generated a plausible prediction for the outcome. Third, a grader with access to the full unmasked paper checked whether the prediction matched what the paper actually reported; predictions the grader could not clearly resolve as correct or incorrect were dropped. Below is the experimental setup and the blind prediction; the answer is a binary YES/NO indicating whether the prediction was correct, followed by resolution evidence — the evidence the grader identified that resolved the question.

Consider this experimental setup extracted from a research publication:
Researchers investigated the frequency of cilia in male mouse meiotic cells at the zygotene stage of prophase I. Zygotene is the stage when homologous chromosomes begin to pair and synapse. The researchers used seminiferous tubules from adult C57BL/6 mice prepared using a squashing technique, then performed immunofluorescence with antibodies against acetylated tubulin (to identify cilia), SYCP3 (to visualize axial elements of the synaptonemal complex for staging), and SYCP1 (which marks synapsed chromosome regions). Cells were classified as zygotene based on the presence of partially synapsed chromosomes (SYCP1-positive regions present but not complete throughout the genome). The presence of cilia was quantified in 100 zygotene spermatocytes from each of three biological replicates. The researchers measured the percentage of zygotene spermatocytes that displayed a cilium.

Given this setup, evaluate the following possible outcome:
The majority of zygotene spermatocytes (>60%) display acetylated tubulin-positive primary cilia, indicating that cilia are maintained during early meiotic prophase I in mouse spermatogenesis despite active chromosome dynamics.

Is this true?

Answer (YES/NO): NO